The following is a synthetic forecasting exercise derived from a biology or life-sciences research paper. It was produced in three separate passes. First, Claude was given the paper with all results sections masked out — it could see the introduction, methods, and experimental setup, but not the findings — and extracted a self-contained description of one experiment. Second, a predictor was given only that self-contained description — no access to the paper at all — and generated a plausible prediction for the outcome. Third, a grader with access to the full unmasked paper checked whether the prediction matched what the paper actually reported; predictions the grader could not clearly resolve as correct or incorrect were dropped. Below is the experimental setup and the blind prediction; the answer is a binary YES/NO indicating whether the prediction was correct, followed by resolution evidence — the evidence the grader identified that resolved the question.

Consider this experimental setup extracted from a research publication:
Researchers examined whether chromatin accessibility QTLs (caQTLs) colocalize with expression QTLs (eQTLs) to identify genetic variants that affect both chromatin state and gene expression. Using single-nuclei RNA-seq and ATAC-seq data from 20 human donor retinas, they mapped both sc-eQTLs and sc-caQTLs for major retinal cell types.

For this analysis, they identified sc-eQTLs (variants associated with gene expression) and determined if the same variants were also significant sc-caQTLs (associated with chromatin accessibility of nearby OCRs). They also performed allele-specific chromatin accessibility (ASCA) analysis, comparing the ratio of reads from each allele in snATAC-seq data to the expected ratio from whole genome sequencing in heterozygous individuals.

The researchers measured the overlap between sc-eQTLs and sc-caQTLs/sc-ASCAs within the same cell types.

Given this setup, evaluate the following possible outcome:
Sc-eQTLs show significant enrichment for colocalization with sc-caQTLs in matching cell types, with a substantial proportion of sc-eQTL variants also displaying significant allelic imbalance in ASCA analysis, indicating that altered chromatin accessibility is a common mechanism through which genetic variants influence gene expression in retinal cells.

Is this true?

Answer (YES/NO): NO